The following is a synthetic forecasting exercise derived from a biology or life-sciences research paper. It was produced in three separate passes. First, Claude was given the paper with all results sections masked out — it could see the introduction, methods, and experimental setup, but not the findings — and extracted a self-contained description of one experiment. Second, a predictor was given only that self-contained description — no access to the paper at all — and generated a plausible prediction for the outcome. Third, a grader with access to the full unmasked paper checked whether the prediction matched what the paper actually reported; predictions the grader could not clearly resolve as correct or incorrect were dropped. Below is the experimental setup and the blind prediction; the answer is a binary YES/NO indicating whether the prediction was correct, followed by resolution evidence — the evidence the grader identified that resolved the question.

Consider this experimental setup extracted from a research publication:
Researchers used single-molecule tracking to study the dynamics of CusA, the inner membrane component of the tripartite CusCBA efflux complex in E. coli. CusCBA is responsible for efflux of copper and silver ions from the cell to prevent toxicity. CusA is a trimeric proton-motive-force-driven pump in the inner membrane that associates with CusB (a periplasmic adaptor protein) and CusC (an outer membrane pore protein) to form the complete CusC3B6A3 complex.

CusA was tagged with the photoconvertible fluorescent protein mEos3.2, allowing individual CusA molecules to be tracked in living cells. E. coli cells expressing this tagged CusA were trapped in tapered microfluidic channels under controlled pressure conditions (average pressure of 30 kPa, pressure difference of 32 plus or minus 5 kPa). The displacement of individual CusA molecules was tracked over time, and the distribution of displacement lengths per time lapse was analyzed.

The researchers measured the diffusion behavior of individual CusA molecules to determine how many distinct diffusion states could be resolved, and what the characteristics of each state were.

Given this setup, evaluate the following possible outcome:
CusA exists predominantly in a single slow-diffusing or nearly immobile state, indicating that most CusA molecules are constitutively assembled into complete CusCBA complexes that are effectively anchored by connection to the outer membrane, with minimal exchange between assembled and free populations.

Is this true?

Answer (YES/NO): NO